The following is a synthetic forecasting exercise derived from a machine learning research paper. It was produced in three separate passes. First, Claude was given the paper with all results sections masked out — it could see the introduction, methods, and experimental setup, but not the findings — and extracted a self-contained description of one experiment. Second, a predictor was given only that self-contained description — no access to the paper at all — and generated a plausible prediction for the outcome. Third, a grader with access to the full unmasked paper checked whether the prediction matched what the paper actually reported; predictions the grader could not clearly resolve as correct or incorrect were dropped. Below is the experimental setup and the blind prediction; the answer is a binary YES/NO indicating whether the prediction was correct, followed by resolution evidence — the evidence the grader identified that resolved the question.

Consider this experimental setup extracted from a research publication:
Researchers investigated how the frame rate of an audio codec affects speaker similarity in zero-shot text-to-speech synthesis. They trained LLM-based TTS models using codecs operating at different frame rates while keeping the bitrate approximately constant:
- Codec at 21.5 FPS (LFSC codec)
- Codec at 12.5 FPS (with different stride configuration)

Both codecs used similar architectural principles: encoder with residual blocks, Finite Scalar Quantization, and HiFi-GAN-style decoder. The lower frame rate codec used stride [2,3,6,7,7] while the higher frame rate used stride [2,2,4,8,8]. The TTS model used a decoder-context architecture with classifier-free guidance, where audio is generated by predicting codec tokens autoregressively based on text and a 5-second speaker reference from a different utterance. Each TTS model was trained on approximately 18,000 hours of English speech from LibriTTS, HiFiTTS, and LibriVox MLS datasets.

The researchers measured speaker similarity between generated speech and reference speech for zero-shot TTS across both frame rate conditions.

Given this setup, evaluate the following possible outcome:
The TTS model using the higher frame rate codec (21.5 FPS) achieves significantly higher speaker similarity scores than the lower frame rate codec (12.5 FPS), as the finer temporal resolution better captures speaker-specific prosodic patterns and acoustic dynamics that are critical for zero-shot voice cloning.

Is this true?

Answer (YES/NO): NO